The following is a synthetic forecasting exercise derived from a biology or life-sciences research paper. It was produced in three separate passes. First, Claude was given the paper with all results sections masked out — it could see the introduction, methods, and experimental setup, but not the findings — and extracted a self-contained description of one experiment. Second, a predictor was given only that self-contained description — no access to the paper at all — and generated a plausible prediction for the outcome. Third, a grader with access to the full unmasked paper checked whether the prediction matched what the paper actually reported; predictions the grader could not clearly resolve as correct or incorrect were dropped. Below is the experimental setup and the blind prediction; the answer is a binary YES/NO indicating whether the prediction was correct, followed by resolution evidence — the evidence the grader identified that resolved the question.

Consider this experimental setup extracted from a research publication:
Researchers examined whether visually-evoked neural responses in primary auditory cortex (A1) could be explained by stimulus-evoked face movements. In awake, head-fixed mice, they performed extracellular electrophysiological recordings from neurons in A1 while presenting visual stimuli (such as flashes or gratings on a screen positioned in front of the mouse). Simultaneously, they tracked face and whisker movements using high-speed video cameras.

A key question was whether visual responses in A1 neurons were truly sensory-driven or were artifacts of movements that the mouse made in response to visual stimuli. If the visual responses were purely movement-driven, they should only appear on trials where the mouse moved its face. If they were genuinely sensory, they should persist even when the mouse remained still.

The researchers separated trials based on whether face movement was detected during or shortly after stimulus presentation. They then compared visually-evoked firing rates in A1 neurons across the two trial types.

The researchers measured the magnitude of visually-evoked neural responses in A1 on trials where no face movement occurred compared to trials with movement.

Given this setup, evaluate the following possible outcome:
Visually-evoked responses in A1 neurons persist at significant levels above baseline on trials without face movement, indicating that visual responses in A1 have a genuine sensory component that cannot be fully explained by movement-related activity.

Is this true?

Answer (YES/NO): YES